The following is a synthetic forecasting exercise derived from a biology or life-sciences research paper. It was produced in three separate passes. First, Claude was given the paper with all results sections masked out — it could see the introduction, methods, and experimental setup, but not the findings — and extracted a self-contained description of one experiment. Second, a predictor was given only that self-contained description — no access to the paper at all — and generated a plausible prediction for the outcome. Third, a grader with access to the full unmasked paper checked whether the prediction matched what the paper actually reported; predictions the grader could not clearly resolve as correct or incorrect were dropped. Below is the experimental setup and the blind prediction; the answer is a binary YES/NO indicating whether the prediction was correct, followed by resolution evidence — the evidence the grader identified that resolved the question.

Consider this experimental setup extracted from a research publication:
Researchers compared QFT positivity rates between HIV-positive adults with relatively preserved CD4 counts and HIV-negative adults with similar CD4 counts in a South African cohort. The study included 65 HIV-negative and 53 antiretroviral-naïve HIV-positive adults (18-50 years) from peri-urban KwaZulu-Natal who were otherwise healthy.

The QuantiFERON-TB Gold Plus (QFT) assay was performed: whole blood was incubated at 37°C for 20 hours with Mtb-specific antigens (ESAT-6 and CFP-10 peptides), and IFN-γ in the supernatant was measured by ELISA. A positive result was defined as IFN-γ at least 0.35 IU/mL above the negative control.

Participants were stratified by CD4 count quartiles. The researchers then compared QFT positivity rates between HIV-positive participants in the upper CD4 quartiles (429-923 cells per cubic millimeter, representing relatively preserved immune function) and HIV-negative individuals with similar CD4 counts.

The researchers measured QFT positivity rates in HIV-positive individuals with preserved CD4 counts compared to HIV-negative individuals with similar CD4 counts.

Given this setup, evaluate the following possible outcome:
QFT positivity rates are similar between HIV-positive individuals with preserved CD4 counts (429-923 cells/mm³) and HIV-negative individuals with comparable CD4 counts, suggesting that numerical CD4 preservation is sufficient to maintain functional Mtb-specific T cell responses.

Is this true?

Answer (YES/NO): NO